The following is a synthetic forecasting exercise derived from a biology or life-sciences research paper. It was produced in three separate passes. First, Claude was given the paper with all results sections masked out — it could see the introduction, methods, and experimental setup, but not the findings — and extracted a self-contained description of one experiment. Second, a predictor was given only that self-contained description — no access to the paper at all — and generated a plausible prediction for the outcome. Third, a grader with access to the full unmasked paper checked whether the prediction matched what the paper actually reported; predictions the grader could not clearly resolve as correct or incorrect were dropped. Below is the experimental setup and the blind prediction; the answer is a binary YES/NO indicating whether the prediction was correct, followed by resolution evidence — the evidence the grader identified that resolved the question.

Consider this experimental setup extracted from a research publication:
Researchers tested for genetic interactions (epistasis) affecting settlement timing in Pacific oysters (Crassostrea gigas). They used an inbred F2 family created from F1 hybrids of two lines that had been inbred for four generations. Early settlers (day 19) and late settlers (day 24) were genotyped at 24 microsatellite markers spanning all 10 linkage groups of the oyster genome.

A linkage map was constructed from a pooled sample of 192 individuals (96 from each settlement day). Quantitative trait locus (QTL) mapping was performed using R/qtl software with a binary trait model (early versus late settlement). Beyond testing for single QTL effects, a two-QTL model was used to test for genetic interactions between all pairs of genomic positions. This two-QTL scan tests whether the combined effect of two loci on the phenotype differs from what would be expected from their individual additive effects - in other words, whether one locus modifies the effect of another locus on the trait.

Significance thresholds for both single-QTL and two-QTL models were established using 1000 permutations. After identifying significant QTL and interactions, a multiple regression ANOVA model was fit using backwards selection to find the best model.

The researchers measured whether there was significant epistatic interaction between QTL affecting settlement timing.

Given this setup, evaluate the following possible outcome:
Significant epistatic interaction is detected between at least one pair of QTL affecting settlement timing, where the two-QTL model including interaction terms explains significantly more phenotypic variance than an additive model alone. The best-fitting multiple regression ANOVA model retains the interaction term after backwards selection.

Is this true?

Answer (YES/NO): NO